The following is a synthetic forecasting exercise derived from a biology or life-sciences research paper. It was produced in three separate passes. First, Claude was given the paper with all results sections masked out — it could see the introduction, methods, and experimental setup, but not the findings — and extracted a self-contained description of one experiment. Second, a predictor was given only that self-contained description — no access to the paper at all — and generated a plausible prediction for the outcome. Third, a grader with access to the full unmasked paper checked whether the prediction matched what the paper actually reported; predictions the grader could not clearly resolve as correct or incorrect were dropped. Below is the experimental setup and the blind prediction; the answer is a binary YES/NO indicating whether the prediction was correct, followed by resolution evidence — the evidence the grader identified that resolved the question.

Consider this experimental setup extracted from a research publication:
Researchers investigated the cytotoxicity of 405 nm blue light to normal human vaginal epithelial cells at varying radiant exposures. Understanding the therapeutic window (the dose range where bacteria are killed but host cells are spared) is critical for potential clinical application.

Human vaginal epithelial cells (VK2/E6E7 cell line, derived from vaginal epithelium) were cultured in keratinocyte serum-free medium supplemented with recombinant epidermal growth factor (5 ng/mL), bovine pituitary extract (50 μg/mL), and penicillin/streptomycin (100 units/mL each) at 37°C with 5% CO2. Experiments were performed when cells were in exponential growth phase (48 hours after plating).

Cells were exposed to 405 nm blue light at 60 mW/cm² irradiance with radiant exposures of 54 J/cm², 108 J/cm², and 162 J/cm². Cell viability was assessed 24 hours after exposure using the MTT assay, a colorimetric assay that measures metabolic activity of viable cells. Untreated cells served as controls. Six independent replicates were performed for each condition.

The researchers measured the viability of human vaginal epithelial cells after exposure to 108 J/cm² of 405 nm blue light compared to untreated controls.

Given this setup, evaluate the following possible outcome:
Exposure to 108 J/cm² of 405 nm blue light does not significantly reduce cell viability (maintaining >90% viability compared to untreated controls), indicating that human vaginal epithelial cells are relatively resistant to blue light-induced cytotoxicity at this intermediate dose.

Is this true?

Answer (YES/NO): YES